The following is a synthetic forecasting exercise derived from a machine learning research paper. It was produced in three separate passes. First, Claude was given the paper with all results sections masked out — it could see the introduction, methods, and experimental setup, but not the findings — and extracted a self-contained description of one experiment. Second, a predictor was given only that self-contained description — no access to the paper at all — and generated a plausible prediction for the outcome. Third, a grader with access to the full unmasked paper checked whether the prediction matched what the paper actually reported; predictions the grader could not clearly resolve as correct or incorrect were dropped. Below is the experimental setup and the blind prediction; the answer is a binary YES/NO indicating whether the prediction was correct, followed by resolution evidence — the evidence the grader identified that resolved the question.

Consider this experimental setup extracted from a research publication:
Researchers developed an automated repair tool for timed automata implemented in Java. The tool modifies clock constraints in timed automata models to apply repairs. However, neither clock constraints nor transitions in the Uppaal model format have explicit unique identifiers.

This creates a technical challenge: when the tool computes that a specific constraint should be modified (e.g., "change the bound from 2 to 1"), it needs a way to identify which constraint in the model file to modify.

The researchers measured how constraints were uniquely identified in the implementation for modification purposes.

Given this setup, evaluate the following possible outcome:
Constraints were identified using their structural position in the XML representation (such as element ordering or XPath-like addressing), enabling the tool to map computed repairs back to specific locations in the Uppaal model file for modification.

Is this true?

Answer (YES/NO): YES